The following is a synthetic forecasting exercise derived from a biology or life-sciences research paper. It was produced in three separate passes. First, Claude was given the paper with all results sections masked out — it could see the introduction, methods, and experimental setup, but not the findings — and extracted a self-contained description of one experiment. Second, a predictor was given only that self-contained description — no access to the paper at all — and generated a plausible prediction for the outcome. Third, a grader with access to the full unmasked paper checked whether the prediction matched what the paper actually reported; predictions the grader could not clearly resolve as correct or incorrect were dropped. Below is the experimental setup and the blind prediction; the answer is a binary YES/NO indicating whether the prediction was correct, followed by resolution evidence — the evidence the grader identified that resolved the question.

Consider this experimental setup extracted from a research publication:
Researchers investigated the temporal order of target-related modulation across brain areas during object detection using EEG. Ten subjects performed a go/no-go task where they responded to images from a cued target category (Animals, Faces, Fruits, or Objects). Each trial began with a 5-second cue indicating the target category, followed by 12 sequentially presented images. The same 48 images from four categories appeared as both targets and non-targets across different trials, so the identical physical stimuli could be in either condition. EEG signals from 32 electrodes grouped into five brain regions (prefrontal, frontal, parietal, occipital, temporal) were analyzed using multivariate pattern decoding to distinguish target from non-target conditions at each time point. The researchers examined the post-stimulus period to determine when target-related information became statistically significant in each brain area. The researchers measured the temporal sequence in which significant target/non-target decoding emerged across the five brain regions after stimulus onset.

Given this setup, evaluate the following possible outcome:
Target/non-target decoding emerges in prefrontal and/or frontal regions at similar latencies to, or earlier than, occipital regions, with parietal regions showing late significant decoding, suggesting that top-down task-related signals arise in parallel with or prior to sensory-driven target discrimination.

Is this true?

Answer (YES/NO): NO